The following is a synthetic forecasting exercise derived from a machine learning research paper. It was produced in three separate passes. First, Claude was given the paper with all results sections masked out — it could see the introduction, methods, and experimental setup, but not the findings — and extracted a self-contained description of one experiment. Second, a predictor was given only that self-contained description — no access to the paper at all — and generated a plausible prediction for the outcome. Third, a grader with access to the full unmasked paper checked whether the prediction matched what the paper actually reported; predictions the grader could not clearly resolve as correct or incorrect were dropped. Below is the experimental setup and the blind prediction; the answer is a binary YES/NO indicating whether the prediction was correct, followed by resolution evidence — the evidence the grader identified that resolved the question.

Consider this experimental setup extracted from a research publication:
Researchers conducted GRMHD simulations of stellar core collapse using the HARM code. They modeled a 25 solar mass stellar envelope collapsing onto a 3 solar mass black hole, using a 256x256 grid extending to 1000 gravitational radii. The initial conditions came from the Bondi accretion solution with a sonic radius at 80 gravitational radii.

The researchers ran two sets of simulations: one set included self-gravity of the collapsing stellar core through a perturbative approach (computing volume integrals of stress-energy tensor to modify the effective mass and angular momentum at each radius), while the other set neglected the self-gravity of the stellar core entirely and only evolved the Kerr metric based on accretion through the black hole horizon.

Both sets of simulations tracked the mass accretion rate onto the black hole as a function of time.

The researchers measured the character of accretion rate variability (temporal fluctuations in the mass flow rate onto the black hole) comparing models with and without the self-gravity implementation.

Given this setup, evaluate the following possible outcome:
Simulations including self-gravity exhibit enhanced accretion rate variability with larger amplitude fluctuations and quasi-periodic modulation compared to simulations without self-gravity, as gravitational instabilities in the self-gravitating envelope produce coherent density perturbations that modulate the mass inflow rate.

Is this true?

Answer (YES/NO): YES